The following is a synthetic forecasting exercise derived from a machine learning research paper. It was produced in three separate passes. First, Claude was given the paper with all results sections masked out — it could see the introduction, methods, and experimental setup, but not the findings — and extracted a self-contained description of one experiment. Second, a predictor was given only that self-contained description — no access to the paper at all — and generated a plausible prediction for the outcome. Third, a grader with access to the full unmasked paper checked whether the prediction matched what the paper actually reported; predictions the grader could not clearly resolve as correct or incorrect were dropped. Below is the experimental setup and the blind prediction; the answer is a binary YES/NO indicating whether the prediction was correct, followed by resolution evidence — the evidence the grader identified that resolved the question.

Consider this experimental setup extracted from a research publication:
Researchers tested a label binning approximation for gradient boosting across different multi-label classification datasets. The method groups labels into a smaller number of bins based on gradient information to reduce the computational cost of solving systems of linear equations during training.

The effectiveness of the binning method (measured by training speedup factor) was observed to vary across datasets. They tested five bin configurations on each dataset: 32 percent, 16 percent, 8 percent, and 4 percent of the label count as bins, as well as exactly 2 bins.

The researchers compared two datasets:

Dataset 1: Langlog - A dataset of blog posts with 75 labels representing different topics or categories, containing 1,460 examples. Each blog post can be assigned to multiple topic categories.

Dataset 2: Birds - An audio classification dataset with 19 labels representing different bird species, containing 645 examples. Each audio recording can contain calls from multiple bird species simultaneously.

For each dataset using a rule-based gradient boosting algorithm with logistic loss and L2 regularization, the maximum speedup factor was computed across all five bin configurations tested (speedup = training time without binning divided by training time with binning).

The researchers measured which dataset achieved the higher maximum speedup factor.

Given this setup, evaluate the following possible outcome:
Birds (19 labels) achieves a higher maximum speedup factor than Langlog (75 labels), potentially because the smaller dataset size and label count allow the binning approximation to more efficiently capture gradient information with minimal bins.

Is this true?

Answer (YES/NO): YES